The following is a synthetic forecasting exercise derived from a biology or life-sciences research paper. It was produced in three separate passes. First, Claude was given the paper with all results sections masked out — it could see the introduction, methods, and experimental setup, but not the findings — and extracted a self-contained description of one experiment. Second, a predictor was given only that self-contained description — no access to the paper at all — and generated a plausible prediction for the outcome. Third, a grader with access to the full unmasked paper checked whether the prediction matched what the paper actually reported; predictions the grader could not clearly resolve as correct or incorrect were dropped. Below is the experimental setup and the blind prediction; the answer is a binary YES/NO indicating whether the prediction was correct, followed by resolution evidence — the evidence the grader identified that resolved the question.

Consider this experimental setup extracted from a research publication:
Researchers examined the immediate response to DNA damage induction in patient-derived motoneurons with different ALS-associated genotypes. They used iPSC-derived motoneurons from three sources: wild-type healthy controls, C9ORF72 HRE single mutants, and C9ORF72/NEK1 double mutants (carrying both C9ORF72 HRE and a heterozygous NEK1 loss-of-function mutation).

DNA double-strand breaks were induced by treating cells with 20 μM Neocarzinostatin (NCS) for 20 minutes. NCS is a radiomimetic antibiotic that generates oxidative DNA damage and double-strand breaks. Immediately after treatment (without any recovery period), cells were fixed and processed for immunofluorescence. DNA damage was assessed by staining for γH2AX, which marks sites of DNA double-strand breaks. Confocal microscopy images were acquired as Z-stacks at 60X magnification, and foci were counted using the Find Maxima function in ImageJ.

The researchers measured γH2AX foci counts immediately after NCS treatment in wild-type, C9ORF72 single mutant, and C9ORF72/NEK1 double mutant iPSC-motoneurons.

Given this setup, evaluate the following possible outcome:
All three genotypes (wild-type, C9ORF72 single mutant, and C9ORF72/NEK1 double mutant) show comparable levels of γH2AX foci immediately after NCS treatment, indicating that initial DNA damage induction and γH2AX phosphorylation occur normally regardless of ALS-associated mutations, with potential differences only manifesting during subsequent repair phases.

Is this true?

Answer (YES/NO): NO